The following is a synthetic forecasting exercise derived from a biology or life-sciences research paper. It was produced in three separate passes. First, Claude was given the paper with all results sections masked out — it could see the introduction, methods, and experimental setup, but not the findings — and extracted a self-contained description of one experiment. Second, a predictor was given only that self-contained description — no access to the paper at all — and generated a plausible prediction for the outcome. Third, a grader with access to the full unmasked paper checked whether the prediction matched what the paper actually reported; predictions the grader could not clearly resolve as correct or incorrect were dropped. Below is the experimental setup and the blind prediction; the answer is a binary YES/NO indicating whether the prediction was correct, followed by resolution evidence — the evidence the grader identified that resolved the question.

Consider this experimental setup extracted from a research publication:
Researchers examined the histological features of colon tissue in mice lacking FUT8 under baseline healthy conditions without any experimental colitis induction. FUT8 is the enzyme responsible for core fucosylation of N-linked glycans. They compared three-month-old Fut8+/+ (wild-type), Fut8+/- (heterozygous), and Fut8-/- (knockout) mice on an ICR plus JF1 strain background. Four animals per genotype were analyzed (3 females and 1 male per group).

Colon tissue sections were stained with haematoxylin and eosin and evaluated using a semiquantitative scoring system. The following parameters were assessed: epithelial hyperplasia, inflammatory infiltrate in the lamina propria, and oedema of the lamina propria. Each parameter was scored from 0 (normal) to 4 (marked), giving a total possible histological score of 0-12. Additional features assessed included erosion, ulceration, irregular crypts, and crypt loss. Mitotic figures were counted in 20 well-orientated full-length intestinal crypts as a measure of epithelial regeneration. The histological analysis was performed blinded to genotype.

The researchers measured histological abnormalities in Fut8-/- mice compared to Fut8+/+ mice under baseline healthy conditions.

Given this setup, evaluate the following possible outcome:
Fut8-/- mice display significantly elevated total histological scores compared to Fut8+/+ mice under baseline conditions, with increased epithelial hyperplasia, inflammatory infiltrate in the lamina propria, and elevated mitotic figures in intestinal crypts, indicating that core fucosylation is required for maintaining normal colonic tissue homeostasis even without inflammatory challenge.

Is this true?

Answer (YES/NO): NO